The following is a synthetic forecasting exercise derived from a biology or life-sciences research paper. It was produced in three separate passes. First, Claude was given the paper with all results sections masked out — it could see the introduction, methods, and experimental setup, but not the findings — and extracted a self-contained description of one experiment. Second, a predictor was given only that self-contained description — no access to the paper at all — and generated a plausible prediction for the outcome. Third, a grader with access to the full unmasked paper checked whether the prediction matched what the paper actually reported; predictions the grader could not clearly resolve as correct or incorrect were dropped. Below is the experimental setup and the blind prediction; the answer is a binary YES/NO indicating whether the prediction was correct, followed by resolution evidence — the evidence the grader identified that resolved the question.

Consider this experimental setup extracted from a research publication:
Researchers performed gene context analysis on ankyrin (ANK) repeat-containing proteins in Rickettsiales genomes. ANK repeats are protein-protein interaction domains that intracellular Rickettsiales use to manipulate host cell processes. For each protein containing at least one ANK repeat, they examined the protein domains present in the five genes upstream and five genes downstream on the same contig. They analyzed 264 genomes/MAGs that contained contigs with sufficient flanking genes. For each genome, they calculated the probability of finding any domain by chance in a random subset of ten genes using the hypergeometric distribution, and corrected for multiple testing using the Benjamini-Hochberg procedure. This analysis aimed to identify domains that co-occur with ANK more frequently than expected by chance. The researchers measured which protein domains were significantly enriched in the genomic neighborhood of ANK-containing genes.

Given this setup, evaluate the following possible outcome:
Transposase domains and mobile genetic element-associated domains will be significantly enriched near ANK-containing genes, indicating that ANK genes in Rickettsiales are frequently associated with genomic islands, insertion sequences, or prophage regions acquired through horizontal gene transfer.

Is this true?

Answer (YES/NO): YES